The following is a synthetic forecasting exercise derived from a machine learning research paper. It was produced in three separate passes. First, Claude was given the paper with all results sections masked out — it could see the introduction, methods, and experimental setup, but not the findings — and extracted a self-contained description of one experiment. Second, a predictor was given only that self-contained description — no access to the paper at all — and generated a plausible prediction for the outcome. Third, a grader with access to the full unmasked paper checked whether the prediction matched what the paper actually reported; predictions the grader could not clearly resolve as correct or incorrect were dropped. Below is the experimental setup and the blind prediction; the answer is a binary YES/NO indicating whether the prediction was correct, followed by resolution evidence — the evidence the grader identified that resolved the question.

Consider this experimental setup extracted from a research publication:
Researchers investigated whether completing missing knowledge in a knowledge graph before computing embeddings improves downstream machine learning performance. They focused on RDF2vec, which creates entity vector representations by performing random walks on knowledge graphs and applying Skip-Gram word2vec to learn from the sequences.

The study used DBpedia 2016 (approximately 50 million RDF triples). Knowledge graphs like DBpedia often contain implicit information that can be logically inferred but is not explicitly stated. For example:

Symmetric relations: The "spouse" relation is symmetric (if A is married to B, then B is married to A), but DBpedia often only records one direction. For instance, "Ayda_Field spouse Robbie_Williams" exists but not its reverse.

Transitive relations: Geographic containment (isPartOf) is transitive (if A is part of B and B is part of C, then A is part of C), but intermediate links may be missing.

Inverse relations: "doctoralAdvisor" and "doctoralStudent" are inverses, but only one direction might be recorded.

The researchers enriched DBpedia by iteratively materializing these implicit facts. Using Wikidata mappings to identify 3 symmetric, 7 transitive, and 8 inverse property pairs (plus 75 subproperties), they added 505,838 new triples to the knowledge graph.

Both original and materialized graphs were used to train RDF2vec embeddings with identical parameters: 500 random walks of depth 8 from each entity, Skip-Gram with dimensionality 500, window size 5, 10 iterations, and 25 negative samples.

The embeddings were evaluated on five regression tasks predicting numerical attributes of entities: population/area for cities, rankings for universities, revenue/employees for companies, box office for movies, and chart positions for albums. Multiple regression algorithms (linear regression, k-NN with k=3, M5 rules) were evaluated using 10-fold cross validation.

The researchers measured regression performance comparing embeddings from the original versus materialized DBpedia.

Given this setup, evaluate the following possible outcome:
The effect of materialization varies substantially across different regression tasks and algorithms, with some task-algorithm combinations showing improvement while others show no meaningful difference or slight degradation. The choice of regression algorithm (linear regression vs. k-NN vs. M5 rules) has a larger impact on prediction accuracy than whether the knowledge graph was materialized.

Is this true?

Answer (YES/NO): NO